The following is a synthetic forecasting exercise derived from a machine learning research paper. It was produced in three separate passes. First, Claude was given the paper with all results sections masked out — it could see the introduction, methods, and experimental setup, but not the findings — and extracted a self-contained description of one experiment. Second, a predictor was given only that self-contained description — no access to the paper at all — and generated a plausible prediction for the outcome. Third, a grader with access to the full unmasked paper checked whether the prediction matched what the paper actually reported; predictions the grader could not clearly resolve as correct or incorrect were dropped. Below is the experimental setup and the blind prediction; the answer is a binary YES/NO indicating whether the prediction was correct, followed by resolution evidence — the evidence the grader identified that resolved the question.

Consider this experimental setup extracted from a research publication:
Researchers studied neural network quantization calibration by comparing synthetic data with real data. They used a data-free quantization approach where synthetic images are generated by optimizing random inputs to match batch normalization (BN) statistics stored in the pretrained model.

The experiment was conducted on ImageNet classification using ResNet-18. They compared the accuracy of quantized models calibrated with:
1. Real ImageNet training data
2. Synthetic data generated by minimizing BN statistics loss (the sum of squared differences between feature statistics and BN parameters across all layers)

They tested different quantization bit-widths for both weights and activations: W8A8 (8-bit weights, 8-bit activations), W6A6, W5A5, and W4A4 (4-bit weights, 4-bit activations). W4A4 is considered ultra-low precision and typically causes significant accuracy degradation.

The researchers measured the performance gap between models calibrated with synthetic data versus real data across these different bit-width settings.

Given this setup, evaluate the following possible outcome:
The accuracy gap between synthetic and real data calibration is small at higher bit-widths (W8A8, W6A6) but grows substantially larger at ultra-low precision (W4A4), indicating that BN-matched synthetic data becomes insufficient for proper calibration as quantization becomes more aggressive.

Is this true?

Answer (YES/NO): YES